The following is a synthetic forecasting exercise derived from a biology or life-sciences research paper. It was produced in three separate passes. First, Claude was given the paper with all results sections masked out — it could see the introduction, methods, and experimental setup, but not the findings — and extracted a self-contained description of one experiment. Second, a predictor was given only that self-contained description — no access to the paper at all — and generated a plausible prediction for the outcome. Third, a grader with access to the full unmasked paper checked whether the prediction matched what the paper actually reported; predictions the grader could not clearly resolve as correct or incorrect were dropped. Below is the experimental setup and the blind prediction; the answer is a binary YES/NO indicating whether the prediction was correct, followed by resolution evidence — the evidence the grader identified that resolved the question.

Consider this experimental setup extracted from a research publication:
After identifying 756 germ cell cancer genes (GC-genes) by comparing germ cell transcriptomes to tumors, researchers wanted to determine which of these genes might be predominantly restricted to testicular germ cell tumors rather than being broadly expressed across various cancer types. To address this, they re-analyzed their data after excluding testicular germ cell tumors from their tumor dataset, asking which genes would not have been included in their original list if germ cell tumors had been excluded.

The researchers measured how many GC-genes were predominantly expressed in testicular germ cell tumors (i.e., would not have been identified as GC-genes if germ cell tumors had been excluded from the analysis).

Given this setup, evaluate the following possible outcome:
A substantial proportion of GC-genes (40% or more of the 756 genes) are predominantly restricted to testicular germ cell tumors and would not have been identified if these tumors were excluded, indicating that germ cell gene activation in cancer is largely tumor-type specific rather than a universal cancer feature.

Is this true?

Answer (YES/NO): NO